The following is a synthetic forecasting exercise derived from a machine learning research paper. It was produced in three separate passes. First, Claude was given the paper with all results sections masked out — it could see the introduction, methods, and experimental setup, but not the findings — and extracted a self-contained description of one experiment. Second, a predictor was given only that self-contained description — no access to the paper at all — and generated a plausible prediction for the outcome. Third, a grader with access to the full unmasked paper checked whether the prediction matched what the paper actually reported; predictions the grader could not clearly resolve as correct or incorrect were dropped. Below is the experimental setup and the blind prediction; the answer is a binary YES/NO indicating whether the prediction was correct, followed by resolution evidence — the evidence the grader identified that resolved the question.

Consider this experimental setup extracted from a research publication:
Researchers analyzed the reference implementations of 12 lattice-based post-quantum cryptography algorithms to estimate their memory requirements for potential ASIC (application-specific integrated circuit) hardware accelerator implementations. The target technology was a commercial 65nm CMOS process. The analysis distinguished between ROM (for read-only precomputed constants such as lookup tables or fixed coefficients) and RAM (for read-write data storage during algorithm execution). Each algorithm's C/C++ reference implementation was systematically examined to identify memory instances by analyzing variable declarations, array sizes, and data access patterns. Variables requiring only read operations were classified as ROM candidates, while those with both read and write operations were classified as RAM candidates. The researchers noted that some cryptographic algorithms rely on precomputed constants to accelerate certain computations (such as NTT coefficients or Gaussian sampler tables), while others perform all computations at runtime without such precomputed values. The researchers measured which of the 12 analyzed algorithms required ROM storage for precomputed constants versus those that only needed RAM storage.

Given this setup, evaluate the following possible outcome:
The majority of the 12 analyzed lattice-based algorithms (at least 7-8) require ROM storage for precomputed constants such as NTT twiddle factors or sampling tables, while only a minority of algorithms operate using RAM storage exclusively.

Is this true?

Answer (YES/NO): NO